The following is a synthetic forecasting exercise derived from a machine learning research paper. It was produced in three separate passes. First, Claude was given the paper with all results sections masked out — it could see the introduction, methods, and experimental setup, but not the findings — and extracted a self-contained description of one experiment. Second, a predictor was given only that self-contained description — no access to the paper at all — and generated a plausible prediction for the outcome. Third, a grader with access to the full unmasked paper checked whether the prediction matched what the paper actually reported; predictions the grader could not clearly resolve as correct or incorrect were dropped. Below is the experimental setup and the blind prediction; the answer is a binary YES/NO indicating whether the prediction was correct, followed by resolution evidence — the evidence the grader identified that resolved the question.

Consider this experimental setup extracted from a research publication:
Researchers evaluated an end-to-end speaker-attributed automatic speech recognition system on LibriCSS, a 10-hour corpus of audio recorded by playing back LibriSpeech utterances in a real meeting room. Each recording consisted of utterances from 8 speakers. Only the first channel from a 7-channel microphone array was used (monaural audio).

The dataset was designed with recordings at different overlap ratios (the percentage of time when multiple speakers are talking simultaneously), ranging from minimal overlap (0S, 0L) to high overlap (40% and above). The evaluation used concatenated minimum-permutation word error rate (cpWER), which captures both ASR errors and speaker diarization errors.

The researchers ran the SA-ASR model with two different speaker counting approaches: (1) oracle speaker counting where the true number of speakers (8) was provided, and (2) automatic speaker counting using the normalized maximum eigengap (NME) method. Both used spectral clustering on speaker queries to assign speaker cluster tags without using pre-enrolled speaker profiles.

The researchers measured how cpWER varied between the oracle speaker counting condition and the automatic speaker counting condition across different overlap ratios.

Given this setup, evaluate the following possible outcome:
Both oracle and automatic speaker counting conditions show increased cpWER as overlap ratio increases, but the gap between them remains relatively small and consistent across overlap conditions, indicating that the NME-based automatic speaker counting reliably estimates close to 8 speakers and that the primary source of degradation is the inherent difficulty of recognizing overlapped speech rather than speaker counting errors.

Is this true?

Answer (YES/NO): NO